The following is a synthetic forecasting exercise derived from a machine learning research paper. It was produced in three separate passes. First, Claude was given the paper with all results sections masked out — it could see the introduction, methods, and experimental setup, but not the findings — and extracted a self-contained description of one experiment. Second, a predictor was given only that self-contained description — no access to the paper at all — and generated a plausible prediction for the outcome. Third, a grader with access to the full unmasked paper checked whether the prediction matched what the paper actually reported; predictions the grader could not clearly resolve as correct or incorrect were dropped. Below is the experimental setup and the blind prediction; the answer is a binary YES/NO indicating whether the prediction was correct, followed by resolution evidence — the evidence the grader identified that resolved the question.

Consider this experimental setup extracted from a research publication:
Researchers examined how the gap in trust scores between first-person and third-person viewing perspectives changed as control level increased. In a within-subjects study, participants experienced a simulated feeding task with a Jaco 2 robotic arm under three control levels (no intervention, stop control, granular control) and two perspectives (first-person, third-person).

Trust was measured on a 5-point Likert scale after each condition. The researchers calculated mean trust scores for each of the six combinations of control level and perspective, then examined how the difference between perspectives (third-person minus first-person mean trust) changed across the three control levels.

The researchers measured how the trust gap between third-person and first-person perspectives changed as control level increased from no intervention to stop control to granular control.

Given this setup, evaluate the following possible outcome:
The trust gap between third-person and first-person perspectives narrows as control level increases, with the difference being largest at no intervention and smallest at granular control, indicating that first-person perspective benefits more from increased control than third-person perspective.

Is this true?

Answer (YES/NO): YES